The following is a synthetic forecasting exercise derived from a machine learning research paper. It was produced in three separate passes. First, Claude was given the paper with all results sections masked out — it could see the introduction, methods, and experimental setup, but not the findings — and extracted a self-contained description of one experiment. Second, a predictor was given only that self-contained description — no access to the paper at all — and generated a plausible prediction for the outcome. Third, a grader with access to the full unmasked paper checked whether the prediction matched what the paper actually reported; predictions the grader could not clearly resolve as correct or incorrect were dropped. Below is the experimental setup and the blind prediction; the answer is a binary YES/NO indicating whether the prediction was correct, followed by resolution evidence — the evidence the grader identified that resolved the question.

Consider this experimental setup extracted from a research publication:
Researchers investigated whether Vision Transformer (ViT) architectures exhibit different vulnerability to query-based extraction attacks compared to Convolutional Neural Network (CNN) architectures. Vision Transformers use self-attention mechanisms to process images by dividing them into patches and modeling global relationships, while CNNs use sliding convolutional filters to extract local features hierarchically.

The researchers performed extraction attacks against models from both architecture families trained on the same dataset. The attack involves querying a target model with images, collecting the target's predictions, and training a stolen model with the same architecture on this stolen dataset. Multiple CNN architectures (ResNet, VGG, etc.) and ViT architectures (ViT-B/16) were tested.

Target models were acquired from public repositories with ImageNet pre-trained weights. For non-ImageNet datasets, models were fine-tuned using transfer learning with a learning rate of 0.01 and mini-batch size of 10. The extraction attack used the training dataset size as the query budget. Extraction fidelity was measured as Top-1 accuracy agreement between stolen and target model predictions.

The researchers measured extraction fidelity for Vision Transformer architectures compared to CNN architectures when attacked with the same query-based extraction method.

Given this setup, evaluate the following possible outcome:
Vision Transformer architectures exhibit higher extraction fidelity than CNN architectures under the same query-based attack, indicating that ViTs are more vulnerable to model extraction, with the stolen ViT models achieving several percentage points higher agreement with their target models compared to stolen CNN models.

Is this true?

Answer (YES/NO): NO